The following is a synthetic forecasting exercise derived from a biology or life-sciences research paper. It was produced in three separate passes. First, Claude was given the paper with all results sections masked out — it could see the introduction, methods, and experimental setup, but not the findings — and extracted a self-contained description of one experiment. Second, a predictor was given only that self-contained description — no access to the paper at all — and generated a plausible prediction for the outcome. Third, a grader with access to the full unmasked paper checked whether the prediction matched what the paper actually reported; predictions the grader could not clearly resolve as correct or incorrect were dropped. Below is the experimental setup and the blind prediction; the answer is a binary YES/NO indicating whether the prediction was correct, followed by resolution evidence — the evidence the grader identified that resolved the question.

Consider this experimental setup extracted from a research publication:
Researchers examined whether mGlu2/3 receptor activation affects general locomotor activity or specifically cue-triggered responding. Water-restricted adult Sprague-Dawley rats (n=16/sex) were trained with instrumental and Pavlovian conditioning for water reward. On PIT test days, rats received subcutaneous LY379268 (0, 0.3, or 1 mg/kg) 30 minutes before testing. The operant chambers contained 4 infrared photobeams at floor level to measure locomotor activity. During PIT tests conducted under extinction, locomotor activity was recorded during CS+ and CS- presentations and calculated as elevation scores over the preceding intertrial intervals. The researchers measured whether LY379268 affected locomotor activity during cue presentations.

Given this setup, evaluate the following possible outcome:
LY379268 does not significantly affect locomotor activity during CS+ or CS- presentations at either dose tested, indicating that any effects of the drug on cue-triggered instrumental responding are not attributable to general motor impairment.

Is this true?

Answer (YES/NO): YES